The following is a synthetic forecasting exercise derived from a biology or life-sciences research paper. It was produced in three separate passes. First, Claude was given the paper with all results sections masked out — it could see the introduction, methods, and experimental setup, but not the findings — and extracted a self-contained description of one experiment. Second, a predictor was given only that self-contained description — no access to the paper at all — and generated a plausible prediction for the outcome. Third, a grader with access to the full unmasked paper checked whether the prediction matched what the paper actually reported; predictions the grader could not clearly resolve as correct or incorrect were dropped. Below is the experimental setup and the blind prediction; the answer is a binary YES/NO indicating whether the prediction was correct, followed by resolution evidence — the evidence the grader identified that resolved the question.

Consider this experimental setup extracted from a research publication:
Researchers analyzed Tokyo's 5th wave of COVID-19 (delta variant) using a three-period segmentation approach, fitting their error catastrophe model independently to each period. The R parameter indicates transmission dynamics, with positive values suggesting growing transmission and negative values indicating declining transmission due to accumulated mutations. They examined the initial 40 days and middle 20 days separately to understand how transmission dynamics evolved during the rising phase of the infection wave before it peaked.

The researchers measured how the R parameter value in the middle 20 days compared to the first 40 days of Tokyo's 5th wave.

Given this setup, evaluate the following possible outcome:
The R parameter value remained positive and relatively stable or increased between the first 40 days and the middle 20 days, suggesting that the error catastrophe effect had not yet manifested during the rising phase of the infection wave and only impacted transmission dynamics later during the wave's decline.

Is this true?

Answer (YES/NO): YES